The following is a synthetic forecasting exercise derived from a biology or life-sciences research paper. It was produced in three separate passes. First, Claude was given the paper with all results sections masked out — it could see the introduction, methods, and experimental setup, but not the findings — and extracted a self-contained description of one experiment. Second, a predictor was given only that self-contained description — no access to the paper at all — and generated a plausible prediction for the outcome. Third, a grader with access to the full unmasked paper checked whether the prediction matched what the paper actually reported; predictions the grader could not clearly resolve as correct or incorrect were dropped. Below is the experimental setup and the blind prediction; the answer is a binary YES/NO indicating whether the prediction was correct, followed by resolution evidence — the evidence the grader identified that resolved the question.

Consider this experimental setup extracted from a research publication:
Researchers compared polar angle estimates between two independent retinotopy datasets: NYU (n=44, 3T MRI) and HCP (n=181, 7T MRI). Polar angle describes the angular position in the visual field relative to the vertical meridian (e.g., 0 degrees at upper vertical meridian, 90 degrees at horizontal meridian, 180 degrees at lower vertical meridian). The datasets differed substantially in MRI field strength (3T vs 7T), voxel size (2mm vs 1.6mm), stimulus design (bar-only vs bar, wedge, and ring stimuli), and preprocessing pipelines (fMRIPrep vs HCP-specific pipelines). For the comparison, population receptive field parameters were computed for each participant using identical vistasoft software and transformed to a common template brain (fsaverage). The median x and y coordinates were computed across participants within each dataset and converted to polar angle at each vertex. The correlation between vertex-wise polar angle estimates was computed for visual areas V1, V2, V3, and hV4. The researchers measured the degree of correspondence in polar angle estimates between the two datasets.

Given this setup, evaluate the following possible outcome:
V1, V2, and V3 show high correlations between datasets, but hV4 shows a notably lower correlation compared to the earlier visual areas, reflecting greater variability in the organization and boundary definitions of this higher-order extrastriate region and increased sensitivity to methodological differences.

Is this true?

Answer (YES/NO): NO